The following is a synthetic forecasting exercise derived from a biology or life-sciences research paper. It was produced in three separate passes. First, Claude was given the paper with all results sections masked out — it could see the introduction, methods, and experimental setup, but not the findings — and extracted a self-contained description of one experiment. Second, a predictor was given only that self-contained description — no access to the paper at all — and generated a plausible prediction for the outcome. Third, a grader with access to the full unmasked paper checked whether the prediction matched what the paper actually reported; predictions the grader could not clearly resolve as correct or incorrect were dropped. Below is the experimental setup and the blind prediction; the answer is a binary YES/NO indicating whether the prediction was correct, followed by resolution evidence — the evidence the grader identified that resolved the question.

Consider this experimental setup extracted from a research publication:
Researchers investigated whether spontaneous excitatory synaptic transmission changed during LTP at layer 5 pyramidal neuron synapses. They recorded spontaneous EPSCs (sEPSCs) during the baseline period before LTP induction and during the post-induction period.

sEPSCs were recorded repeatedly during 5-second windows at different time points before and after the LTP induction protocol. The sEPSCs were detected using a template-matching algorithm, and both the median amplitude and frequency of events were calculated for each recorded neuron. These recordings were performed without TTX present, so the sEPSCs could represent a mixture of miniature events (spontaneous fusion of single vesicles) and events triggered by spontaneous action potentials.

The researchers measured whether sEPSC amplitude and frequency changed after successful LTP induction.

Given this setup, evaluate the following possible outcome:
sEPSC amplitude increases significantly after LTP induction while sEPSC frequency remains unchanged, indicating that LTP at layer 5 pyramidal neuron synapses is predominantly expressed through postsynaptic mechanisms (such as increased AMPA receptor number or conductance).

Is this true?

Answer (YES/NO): NO